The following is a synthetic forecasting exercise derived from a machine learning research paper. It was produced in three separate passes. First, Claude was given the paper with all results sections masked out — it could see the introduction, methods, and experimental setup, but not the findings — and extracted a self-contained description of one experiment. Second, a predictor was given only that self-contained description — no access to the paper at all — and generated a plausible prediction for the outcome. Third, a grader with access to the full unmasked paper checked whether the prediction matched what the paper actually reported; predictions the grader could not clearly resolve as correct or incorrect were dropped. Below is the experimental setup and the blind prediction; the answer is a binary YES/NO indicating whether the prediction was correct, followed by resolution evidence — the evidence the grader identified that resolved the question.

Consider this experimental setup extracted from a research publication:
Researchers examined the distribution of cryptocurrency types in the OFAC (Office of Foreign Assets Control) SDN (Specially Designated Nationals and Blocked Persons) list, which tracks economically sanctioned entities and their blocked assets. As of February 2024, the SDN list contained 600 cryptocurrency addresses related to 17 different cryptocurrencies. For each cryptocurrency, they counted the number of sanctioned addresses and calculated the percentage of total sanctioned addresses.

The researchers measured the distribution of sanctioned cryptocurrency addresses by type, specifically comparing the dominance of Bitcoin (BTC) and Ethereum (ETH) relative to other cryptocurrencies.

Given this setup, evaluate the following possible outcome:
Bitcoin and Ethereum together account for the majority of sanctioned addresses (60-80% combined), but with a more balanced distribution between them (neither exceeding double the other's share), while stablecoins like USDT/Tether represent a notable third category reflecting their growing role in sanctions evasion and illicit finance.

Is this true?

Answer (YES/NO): NO